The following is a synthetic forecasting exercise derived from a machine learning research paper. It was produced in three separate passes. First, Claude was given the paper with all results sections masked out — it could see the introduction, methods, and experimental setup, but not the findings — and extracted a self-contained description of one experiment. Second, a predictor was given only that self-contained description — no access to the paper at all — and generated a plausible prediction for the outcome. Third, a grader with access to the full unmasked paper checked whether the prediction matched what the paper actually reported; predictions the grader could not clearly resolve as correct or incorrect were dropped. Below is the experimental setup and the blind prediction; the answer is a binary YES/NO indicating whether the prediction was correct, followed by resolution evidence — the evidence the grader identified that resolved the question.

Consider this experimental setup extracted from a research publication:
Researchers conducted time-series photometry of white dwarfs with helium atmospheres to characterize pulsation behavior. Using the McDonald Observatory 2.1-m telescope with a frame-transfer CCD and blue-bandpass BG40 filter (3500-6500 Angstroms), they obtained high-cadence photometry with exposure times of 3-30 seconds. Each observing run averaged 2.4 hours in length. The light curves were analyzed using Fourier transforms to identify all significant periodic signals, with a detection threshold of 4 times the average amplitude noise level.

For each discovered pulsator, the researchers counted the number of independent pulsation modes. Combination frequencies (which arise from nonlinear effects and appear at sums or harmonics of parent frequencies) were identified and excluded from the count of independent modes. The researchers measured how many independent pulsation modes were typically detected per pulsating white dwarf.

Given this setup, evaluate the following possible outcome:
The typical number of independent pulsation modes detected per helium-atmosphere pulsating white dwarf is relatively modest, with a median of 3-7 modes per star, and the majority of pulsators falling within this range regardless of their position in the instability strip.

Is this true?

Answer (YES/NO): NO